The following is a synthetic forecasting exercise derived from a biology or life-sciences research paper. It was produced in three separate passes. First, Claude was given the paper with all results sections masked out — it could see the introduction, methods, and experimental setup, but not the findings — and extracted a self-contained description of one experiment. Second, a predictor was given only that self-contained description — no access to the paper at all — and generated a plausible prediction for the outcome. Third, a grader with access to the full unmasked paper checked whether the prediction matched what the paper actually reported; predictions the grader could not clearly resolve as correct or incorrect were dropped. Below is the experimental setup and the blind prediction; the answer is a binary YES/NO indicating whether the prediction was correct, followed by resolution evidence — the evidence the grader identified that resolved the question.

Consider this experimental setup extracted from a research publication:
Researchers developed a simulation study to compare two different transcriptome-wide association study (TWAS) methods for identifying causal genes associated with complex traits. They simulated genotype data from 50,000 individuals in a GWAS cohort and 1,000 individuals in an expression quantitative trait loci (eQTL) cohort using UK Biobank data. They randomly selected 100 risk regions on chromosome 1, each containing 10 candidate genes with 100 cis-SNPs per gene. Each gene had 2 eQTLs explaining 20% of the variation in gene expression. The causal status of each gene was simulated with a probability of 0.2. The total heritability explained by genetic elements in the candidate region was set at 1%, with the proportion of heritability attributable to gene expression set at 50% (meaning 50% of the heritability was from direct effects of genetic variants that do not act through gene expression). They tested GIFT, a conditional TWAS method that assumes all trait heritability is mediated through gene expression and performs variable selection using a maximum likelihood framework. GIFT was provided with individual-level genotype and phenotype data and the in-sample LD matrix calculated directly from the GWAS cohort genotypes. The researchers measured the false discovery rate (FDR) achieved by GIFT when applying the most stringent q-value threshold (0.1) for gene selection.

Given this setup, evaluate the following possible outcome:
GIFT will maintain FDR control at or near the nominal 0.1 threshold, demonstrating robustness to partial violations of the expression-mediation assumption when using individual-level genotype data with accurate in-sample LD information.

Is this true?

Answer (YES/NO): NO